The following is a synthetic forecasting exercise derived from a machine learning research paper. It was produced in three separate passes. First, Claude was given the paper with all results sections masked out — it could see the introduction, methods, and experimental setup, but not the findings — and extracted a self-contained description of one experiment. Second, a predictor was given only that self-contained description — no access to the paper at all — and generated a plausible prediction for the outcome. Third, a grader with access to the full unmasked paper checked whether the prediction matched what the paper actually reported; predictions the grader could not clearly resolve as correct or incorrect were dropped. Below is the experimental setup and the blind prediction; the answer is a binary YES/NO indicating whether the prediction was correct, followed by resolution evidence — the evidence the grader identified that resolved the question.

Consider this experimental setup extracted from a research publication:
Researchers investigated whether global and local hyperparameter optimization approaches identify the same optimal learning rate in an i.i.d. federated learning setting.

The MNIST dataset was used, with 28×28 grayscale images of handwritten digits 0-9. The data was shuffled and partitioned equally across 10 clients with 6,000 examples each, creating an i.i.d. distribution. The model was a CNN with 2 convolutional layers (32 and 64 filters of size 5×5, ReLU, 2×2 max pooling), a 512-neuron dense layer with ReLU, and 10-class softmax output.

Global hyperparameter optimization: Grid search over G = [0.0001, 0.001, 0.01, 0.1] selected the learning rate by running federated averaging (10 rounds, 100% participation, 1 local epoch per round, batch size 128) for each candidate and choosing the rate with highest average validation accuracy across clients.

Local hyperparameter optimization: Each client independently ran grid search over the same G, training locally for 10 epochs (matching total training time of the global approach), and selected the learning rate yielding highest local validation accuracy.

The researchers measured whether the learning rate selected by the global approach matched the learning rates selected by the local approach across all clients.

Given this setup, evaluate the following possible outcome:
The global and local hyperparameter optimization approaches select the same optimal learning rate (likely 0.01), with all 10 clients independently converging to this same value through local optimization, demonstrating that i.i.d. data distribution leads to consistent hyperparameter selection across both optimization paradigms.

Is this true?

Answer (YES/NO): NO